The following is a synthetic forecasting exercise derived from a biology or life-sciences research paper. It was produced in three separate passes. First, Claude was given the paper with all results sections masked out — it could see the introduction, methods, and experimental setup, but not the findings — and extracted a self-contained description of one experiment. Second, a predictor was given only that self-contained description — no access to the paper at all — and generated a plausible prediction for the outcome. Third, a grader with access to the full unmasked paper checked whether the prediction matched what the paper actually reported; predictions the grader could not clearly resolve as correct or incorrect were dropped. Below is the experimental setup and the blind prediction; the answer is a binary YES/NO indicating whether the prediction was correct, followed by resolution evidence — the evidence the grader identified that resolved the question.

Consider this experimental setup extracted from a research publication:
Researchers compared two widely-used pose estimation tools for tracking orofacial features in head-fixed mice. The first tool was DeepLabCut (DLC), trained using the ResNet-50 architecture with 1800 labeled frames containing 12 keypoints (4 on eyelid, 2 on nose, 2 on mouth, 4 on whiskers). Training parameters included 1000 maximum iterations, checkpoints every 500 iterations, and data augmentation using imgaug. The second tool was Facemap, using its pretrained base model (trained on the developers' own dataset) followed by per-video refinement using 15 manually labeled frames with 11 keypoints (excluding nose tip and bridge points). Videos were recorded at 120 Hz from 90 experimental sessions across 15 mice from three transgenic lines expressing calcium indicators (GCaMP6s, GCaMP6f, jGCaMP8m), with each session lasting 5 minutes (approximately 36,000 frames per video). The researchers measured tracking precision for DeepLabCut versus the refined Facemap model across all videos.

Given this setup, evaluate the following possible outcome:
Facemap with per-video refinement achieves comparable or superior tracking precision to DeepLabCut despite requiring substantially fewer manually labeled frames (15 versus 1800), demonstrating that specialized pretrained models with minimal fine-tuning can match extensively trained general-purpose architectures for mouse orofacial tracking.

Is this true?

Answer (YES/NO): YES